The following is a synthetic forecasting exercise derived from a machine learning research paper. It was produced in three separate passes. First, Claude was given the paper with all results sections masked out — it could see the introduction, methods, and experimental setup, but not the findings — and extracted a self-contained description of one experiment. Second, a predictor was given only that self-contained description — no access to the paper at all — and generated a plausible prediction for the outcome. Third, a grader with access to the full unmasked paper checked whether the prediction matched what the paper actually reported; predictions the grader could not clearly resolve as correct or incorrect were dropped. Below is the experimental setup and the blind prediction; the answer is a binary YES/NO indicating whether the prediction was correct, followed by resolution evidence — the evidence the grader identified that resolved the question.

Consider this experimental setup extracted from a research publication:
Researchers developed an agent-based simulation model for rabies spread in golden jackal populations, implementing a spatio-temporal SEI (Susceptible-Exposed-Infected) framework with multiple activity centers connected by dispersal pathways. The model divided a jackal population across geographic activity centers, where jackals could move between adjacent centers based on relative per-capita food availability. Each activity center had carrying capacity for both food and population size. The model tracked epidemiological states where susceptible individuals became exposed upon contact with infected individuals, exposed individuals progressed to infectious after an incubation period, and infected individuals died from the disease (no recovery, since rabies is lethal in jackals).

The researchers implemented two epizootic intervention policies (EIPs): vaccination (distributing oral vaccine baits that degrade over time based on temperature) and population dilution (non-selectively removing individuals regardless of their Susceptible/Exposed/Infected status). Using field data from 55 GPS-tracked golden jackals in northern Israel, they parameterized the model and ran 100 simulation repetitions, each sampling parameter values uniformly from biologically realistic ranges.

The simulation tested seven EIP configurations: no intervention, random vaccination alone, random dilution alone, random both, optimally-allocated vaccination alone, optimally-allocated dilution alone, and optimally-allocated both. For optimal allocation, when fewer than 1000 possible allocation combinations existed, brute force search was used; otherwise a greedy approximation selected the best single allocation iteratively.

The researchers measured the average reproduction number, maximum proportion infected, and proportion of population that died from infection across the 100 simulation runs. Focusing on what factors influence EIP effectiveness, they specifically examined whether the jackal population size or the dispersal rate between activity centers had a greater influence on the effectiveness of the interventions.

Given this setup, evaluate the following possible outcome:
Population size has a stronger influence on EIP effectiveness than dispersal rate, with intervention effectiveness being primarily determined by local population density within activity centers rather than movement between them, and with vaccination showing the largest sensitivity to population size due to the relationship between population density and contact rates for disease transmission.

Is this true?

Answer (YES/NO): NO